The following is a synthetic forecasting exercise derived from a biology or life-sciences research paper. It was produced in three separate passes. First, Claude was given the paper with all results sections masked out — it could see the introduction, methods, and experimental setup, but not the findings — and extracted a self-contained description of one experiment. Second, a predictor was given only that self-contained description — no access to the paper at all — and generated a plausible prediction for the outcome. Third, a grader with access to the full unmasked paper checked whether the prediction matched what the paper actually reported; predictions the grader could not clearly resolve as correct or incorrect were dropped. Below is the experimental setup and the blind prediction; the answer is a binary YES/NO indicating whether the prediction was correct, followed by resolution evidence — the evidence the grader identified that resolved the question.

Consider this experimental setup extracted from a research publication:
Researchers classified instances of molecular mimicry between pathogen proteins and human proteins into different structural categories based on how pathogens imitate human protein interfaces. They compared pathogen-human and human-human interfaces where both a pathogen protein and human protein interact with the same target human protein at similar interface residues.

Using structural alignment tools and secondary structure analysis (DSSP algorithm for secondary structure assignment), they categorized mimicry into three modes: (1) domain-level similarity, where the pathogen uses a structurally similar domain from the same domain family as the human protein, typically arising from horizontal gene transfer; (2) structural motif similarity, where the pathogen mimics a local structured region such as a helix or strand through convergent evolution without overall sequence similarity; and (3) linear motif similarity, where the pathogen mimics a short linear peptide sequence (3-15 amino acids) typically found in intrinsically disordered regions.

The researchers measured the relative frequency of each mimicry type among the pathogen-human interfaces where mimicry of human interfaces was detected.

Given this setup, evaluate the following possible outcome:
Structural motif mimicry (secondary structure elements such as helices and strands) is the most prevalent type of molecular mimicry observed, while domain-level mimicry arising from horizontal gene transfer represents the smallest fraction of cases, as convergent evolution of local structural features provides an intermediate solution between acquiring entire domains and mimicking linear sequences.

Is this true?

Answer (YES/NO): NO